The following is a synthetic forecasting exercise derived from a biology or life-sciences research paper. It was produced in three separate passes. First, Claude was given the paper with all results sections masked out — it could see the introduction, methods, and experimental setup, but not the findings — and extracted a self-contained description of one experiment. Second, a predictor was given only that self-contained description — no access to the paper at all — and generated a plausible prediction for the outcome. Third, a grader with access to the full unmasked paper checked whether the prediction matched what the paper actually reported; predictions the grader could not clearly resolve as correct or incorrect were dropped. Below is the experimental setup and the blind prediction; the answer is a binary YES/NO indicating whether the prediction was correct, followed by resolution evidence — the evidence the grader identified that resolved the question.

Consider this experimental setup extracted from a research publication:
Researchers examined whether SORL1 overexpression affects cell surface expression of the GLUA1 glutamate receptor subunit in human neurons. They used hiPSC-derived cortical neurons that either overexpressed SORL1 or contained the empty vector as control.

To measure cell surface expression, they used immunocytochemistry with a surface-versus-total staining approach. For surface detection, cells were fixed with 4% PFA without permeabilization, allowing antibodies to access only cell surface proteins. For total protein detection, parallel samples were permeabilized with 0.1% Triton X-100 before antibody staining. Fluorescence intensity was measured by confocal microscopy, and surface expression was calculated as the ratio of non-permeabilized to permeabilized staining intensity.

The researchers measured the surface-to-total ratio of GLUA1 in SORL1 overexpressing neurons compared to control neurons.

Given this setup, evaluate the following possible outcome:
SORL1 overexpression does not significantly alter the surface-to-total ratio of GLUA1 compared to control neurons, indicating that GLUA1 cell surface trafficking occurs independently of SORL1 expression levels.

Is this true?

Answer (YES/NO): NO